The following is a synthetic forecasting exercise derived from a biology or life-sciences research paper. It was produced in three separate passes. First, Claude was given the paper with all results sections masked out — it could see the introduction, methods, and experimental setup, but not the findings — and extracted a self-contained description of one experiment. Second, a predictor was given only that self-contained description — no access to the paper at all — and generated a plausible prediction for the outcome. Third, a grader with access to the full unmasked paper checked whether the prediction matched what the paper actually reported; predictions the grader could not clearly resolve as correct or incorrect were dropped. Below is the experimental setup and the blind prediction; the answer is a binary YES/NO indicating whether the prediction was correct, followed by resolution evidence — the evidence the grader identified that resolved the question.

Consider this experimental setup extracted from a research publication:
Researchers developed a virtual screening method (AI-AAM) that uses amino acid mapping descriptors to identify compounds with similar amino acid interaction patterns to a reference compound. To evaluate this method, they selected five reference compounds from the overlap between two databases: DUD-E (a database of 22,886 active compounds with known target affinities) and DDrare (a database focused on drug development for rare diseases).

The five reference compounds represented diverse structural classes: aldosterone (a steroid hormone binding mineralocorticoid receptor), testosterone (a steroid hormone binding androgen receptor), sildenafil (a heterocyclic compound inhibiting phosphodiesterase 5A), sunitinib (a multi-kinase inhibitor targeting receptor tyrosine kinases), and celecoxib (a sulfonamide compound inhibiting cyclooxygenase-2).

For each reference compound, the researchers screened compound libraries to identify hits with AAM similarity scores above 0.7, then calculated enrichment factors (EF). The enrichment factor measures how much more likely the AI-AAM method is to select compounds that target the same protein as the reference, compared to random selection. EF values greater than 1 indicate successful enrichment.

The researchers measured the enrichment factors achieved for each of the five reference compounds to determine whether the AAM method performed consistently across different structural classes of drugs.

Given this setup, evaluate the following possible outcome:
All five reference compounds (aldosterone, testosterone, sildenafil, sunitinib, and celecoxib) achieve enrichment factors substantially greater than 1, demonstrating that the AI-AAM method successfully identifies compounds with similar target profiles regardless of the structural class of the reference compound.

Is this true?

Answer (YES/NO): YES